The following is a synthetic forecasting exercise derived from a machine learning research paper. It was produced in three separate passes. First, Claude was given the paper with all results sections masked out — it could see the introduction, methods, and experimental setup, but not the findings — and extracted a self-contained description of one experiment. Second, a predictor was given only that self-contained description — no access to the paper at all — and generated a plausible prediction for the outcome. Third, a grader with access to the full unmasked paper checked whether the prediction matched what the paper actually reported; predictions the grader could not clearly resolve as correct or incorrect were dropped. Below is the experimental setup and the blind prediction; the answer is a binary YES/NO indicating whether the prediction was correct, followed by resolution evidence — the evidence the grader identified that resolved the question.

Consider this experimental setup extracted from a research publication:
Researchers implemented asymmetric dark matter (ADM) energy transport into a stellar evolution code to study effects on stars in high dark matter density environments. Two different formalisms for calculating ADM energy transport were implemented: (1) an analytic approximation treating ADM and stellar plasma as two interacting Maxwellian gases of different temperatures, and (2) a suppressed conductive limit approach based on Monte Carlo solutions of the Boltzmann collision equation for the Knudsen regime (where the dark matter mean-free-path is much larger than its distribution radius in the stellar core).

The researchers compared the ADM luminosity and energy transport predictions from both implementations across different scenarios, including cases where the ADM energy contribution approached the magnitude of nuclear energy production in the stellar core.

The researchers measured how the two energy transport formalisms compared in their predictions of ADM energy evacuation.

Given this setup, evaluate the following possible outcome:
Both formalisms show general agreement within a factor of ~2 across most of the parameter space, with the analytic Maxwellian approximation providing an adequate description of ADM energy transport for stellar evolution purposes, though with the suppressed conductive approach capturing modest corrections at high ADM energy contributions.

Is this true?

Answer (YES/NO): NO